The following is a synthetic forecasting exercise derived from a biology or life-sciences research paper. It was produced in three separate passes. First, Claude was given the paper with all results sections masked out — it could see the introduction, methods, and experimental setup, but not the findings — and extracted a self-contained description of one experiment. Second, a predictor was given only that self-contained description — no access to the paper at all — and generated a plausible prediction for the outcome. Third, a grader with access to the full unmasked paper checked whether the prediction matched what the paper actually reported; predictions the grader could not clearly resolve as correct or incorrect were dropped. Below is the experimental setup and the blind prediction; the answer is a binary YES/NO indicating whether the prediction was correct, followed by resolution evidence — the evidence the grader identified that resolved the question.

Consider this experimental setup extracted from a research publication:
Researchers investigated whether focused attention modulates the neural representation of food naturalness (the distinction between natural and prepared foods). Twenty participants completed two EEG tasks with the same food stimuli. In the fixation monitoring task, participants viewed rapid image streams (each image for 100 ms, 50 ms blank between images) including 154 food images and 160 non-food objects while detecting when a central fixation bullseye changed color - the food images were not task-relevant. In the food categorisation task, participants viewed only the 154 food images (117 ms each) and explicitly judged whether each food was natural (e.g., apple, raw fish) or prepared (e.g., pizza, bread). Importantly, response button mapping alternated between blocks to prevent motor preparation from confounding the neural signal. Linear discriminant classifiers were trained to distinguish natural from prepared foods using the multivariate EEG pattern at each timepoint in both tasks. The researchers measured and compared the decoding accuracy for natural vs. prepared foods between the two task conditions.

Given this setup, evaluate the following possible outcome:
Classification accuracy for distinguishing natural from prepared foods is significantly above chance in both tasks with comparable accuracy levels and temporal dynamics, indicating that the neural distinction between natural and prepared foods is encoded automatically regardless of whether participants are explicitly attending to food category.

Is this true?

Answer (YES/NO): NO